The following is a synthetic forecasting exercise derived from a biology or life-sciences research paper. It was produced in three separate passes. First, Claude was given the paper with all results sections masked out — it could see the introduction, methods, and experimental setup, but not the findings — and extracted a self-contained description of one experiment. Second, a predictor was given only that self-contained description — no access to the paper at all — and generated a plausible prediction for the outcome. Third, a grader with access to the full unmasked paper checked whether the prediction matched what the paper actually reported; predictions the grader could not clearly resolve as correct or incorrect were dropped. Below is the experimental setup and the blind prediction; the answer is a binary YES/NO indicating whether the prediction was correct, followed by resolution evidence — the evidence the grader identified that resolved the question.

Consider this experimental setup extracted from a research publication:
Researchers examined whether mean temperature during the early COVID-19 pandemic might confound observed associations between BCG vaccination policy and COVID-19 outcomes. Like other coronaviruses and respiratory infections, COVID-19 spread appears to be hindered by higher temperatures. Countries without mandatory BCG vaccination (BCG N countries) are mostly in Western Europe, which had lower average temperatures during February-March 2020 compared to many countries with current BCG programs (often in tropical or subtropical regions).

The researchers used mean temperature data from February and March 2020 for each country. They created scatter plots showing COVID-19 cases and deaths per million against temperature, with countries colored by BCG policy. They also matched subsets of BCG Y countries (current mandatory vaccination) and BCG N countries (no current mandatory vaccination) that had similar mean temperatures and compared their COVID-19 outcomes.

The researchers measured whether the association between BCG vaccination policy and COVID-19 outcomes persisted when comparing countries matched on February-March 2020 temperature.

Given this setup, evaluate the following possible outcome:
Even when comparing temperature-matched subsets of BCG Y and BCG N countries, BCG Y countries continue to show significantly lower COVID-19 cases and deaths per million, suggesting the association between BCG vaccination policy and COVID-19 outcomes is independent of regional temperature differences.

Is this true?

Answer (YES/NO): YES